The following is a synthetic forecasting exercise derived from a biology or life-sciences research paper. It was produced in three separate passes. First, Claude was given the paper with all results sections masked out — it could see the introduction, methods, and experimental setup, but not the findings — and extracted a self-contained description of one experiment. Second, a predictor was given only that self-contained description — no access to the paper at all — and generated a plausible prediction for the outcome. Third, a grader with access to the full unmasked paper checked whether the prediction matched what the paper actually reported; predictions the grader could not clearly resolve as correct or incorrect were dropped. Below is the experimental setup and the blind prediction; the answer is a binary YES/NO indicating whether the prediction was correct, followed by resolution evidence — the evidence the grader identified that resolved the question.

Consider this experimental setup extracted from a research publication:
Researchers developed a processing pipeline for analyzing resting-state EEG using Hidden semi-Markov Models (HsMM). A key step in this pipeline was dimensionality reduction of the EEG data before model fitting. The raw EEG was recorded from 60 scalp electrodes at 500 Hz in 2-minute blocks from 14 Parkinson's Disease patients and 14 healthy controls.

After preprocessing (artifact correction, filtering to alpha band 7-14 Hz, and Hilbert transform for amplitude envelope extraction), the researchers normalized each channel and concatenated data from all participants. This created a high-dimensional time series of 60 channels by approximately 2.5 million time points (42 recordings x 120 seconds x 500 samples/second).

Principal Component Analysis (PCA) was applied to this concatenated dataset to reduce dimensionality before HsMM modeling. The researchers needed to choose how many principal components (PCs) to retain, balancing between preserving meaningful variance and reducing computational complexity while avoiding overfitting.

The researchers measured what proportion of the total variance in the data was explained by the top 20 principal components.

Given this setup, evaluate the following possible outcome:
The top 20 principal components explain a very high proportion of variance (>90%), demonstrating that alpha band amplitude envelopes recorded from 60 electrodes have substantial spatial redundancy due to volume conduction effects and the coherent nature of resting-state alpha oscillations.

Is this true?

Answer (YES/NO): NO